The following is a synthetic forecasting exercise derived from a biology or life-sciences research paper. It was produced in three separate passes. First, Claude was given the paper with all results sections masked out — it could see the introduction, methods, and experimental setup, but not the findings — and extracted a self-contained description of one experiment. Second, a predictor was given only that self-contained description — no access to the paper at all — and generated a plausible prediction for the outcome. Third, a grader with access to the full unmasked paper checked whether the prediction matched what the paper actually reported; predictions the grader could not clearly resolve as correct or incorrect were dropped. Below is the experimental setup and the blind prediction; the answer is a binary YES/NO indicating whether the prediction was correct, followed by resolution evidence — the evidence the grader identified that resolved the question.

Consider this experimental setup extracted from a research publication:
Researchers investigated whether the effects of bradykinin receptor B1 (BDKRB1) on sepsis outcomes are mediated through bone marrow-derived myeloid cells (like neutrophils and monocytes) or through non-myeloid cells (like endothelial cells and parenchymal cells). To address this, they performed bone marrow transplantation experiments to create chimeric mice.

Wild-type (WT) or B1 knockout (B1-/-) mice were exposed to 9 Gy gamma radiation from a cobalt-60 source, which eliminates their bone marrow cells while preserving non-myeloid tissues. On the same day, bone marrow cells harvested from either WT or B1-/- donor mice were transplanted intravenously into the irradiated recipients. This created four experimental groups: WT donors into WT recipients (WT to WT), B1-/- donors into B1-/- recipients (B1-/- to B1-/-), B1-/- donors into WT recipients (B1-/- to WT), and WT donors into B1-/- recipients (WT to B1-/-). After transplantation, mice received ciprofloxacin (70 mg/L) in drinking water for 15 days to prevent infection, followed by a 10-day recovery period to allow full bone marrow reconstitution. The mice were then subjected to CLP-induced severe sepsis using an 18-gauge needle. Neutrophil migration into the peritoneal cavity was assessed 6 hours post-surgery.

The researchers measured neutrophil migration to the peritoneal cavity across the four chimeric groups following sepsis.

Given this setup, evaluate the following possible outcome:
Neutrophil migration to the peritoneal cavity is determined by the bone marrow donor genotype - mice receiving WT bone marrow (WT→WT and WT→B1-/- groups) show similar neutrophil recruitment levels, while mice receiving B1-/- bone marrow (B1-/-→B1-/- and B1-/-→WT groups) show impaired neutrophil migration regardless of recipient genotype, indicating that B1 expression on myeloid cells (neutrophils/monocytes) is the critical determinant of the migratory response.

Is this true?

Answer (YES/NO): NO